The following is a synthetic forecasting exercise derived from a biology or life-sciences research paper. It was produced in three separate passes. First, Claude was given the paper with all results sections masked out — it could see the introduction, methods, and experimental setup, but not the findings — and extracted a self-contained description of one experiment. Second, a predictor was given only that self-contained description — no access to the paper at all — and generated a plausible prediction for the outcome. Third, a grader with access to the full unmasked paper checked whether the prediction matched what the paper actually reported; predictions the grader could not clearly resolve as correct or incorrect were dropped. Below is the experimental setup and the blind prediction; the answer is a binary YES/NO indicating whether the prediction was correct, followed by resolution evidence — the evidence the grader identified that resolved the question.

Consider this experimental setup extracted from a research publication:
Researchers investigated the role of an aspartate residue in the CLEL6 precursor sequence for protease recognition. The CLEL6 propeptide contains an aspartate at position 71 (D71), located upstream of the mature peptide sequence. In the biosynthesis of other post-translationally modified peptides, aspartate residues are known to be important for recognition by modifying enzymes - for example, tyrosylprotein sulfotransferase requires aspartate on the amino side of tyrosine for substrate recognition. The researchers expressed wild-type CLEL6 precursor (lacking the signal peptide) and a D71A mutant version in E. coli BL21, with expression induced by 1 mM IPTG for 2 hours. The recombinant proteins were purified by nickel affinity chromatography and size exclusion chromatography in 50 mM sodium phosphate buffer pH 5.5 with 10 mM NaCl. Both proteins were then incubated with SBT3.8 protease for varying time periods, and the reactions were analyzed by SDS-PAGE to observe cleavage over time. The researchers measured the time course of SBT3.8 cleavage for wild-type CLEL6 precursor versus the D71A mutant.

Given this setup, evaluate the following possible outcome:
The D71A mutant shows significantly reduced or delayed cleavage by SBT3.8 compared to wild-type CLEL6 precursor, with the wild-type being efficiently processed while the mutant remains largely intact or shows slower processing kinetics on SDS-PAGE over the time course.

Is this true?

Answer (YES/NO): NO